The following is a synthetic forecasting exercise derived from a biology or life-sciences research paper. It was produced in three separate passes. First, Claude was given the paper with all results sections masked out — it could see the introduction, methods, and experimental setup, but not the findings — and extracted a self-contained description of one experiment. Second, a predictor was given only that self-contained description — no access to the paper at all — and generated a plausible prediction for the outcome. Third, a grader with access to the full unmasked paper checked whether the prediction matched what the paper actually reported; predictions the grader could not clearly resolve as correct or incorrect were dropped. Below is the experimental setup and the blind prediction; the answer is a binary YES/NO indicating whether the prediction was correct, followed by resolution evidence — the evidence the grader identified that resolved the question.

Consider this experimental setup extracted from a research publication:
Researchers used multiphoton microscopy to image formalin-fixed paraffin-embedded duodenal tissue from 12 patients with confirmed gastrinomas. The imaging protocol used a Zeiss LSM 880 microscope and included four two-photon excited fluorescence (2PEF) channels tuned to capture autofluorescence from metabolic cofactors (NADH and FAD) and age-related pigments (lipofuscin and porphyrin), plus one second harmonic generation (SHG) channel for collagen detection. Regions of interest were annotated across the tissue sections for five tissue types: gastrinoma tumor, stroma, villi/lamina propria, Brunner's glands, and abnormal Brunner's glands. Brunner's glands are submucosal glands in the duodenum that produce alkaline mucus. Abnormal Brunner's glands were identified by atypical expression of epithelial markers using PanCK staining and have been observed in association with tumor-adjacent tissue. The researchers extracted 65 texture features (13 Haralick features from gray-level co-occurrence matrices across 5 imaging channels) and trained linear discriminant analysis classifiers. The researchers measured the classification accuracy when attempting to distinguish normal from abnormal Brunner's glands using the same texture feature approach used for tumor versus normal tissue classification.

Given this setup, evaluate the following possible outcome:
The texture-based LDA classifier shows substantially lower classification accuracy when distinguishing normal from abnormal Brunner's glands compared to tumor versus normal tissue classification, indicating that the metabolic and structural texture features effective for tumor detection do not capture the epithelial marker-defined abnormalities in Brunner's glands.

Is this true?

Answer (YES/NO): YES